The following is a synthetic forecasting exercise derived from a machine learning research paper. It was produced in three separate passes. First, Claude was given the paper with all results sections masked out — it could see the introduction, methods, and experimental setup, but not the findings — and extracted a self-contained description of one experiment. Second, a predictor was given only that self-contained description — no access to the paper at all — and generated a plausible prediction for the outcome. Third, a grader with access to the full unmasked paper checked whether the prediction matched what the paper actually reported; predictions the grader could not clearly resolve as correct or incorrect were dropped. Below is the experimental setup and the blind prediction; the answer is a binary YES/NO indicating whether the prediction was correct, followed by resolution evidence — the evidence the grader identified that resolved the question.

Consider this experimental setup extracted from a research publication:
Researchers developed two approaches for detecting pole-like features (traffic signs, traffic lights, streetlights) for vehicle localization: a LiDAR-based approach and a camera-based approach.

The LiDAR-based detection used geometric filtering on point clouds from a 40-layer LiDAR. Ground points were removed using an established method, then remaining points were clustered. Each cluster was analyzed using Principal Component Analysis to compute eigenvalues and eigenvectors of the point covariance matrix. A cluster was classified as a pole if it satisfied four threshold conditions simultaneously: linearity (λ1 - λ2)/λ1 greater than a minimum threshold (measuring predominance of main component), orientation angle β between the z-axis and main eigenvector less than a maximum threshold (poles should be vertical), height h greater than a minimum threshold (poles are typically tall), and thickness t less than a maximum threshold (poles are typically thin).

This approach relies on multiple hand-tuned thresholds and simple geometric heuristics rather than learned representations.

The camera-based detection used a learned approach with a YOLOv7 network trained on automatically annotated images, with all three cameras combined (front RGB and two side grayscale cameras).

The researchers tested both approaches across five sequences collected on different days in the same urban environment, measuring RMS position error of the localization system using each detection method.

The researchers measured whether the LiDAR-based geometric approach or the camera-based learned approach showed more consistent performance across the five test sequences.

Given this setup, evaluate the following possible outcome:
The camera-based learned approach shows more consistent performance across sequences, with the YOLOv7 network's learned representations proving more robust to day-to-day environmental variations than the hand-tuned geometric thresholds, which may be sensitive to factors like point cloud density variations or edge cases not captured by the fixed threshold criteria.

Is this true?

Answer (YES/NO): YES